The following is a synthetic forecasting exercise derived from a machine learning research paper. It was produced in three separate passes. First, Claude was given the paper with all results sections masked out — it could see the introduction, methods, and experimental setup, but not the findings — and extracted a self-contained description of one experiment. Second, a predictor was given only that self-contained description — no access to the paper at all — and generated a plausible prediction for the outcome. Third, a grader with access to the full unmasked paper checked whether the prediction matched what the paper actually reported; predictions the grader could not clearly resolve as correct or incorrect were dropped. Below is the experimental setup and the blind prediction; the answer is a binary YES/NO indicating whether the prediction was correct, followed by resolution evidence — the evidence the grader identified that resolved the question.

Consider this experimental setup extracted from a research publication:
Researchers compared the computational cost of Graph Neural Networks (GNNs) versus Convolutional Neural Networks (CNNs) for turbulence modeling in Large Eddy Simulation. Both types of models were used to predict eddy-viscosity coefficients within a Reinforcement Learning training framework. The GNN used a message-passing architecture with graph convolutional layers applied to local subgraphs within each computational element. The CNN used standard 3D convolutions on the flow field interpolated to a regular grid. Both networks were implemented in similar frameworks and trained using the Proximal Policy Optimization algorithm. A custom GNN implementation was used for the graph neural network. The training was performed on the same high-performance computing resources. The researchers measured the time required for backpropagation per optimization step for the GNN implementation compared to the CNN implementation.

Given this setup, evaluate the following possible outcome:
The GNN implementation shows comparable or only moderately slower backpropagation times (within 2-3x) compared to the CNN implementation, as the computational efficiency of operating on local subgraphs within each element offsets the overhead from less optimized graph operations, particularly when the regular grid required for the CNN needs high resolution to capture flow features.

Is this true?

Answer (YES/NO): NO